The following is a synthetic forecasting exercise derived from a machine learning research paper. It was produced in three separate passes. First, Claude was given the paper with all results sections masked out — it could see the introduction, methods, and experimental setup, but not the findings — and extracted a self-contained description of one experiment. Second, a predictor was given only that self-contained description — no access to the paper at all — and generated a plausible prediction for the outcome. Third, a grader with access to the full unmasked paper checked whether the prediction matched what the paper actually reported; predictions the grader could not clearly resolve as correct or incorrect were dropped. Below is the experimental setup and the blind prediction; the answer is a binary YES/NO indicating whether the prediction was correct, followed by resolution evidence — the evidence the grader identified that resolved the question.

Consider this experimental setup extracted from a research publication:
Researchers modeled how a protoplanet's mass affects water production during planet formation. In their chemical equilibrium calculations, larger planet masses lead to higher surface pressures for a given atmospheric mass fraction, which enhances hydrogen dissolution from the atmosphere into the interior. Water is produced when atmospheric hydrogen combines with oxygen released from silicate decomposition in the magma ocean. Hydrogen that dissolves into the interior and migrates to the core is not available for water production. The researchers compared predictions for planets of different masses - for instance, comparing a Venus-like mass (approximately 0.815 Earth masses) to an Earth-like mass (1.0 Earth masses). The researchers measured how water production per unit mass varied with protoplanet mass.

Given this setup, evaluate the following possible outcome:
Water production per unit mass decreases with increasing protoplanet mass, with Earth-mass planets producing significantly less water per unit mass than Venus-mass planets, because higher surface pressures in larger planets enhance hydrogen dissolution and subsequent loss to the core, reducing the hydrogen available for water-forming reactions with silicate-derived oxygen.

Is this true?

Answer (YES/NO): YES